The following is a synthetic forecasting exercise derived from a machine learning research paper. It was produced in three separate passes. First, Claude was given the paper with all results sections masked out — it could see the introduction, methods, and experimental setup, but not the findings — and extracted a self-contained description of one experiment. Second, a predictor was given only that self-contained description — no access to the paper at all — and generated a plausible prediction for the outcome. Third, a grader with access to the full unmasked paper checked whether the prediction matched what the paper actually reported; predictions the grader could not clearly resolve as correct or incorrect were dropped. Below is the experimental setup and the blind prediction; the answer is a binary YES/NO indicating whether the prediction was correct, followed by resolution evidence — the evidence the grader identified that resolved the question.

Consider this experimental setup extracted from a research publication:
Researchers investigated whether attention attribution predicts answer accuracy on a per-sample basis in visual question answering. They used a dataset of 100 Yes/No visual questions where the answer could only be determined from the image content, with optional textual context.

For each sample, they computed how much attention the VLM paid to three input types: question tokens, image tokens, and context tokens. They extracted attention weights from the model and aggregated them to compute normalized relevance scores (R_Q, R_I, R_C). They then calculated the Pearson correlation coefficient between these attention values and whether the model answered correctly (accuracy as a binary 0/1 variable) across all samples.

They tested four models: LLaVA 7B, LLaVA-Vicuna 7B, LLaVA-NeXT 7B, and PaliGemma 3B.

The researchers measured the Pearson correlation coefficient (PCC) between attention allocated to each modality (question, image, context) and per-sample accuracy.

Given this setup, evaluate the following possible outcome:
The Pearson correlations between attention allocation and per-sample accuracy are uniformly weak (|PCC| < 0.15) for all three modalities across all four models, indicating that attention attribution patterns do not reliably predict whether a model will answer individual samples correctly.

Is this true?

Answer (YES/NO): YES